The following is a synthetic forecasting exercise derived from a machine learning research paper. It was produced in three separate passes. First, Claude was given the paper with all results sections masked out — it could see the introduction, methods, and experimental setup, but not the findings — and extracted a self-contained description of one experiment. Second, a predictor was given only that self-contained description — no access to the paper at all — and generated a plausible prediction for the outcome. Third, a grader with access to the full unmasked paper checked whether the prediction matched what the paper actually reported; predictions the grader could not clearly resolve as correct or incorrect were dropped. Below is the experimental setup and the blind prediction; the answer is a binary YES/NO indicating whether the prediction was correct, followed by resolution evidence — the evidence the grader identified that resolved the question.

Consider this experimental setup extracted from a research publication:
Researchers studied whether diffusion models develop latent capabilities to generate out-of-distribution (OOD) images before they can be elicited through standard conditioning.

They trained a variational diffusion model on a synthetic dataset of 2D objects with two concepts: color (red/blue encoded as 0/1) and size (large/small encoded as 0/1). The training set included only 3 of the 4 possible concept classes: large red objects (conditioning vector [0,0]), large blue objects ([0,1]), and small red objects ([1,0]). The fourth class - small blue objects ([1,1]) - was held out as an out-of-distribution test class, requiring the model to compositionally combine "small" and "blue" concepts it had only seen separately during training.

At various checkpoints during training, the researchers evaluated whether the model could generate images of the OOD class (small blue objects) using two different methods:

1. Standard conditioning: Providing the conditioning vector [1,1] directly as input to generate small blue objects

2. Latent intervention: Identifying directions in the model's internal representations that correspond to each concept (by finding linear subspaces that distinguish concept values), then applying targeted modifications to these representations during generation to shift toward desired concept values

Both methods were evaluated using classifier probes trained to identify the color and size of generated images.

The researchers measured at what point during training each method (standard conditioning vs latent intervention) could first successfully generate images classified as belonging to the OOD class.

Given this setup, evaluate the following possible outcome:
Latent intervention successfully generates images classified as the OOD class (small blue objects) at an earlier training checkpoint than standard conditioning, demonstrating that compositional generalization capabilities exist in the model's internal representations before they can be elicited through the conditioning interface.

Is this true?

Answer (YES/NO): YES